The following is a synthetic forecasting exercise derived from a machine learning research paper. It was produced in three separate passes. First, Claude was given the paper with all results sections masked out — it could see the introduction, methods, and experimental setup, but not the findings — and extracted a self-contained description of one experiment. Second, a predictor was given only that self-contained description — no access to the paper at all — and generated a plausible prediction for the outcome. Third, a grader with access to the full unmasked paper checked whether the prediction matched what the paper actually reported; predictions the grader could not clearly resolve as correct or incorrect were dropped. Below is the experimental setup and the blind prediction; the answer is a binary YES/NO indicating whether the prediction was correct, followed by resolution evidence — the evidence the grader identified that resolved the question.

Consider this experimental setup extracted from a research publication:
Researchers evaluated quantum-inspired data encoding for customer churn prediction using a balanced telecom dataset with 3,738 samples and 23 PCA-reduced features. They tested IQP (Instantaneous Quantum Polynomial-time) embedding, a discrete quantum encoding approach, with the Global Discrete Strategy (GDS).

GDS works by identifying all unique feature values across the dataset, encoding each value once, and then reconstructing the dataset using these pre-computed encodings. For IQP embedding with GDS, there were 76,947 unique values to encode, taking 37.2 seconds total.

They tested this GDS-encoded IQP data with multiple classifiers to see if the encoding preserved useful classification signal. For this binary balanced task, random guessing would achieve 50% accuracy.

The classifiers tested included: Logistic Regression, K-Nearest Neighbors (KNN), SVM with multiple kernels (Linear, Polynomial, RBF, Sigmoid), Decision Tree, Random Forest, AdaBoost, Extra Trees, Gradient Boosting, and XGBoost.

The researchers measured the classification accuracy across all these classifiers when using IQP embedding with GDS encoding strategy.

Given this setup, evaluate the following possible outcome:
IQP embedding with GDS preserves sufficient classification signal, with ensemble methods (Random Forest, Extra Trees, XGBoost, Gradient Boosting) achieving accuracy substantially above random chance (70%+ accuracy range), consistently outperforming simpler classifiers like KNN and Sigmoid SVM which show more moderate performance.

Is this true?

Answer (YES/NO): NO